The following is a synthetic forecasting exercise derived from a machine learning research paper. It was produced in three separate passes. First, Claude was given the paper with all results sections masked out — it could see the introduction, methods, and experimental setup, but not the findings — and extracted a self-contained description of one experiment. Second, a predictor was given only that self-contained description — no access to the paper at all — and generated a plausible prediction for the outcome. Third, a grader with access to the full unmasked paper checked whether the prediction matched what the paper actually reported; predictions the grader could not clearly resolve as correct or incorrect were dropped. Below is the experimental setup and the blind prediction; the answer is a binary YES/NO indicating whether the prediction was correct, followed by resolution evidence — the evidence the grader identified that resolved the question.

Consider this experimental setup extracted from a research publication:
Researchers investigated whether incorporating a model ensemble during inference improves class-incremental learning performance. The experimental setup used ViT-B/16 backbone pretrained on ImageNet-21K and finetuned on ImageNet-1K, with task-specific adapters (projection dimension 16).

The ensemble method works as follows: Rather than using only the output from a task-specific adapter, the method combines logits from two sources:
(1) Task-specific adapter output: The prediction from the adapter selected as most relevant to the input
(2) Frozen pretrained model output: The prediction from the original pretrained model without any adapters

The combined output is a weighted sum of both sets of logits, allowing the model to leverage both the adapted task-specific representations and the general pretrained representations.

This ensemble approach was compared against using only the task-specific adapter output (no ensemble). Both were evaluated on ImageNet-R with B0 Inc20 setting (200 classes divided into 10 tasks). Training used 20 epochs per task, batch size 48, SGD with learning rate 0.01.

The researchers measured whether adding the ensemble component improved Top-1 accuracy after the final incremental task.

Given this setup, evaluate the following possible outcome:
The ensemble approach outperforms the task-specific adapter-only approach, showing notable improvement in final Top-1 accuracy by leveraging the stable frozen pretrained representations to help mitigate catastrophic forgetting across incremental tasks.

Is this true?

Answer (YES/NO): YES